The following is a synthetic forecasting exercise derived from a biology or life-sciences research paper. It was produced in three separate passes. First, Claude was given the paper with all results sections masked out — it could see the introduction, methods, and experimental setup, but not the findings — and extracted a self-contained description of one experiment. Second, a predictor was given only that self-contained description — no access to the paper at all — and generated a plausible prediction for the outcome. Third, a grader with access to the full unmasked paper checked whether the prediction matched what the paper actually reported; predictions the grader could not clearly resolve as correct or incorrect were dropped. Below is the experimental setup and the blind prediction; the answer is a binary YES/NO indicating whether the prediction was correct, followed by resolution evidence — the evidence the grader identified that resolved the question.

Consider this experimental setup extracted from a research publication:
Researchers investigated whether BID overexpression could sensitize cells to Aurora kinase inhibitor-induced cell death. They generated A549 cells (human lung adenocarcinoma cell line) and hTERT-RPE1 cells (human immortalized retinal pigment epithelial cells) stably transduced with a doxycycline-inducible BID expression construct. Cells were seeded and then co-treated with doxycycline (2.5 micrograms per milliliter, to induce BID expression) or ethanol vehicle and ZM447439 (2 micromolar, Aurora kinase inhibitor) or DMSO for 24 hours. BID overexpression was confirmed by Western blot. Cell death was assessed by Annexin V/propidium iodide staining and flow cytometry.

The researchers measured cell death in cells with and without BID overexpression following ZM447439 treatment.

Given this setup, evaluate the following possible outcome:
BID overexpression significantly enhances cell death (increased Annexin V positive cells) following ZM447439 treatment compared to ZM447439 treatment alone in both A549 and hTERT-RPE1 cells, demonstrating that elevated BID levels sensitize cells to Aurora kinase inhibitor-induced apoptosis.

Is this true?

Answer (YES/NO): YES